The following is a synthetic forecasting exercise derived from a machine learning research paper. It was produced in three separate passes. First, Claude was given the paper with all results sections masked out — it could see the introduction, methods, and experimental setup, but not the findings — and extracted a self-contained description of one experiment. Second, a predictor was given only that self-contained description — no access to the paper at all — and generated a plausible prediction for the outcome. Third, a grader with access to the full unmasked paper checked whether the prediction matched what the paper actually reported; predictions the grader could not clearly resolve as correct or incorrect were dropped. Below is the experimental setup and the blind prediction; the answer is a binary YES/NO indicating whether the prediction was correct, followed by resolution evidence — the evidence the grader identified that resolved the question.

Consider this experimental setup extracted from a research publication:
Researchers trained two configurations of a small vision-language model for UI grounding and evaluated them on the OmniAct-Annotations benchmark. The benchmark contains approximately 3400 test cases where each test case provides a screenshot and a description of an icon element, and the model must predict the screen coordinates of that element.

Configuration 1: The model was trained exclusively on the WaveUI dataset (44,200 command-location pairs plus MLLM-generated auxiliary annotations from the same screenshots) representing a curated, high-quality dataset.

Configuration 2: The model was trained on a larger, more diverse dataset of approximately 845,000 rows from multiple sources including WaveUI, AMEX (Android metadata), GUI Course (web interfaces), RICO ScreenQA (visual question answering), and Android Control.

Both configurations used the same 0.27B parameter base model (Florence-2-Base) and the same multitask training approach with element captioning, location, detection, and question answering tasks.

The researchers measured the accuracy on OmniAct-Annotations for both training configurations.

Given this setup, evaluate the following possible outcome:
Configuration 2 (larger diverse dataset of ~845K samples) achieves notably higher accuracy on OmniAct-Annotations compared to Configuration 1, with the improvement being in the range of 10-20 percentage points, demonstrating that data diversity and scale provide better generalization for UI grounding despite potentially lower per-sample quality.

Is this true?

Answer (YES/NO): NO